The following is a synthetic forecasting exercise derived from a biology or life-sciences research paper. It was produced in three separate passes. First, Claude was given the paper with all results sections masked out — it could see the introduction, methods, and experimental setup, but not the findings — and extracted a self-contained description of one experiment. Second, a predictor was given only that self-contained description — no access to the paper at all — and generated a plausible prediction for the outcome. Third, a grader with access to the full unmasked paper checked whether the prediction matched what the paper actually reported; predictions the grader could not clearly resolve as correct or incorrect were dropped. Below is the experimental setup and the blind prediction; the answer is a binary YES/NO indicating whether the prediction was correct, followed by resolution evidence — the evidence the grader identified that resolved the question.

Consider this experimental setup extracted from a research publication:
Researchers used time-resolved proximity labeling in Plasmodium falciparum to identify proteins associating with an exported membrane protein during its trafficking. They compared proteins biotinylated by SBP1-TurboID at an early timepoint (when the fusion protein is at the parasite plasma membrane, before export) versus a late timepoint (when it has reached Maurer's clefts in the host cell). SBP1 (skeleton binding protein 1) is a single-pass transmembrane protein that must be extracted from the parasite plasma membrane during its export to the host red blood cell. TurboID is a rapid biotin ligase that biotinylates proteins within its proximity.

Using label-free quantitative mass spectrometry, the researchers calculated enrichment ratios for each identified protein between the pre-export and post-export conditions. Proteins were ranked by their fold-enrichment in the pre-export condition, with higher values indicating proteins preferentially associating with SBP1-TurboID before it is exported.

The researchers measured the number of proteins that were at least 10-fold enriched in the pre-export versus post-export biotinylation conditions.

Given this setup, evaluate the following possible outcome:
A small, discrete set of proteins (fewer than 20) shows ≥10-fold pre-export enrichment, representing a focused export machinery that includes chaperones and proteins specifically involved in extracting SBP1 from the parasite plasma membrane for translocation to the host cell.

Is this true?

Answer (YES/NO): NO